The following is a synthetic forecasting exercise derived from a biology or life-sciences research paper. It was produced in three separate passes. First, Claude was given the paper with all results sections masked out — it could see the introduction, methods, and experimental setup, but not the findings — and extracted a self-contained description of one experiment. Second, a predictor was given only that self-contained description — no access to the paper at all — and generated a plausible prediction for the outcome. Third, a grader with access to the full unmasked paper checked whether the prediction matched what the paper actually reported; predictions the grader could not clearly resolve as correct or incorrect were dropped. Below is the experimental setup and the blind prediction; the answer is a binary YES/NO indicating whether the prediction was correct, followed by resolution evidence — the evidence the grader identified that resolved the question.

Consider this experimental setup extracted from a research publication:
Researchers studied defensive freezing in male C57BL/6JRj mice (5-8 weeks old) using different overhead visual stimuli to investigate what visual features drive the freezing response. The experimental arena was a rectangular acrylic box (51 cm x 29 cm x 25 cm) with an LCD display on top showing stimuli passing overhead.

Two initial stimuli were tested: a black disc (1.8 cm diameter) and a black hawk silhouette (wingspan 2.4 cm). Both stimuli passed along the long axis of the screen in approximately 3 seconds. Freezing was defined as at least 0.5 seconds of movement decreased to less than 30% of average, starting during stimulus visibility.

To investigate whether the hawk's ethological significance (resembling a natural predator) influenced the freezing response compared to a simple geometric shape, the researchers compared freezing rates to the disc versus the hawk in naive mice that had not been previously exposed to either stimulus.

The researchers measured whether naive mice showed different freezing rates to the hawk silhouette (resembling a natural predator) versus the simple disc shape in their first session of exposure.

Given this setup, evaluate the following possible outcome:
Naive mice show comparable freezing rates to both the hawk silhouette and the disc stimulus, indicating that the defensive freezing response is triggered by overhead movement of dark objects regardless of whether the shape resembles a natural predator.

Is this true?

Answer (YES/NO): YES